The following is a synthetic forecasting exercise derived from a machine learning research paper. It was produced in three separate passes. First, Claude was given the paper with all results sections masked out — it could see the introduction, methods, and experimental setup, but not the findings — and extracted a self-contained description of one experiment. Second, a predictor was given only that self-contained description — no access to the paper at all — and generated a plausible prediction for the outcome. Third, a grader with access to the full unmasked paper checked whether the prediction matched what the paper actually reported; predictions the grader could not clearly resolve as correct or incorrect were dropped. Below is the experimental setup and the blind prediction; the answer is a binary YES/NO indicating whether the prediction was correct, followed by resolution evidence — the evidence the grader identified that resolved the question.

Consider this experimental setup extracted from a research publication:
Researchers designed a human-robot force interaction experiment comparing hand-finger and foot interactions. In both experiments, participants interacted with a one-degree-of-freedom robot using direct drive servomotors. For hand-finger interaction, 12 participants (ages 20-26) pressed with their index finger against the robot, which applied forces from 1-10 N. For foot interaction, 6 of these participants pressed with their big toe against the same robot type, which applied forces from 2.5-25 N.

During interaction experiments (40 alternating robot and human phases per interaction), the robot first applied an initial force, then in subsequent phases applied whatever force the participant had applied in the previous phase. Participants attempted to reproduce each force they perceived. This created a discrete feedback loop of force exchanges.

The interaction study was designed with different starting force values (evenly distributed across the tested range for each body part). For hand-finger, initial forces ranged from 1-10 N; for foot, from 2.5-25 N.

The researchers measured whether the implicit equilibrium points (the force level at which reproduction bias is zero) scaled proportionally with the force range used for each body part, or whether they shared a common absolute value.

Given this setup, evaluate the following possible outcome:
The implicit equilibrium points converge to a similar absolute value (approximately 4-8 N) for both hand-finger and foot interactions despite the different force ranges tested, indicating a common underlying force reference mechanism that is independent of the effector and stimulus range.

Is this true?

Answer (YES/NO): NO